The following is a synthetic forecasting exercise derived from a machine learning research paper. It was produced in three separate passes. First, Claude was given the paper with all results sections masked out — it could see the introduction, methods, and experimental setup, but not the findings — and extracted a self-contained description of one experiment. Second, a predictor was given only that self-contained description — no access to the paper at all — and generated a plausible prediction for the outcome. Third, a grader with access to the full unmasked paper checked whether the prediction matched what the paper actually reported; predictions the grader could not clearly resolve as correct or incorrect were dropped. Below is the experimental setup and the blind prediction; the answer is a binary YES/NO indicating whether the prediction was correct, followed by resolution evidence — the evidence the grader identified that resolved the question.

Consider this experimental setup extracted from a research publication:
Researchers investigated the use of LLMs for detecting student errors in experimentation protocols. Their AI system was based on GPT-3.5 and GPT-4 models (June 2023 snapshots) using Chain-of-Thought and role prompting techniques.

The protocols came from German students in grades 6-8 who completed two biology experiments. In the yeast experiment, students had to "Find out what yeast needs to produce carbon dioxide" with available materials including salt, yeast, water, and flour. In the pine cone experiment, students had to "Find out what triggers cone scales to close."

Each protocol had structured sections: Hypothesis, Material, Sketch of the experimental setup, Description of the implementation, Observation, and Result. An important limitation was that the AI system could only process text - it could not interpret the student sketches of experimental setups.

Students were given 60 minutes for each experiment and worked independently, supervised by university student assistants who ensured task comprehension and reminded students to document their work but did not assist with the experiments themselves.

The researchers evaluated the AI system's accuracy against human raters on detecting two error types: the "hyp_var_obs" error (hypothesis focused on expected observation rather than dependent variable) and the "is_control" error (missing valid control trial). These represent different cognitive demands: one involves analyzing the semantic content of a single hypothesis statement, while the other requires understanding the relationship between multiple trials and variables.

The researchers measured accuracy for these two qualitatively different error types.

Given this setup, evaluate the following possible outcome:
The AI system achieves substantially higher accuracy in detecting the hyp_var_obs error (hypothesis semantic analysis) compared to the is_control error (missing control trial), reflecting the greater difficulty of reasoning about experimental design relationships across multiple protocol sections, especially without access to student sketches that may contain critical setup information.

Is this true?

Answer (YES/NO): YES